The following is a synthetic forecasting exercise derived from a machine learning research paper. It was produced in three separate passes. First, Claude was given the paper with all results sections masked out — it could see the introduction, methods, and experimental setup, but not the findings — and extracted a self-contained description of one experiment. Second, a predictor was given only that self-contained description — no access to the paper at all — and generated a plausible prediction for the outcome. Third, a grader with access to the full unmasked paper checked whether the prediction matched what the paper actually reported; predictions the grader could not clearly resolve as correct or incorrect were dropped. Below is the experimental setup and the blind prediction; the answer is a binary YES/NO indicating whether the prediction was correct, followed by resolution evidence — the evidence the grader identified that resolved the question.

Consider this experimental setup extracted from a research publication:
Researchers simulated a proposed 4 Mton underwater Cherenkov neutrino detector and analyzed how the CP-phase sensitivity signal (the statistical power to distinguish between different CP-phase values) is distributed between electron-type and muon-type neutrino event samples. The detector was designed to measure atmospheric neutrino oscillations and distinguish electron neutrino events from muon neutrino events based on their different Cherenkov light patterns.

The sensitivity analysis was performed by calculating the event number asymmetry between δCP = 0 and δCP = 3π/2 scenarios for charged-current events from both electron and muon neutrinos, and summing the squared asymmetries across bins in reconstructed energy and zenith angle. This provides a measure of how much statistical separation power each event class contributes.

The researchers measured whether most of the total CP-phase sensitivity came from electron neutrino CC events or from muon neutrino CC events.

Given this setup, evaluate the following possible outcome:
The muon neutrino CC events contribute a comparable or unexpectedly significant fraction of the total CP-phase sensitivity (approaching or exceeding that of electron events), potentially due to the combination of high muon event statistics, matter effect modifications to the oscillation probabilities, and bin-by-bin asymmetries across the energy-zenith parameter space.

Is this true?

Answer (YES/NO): NO